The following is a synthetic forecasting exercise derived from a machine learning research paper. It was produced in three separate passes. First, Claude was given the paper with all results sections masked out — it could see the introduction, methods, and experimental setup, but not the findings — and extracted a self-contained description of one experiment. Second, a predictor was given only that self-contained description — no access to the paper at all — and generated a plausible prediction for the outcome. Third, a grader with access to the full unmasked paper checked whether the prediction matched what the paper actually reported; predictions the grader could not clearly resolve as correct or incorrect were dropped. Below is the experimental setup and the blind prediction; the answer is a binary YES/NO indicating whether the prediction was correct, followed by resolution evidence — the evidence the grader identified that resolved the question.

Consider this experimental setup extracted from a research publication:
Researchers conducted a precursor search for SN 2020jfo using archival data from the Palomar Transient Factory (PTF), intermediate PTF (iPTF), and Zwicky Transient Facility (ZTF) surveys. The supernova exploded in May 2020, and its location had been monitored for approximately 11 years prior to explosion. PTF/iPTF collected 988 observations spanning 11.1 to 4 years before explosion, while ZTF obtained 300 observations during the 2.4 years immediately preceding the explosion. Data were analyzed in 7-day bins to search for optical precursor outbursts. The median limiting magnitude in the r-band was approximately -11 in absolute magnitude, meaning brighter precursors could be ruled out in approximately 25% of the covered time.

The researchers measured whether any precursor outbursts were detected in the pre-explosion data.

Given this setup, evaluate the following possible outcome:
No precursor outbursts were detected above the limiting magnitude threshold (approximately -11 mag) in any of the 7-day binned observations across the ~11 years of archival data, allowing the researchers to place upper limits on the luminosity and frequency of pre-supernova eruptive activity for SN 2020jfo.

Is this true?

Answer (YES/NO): YES